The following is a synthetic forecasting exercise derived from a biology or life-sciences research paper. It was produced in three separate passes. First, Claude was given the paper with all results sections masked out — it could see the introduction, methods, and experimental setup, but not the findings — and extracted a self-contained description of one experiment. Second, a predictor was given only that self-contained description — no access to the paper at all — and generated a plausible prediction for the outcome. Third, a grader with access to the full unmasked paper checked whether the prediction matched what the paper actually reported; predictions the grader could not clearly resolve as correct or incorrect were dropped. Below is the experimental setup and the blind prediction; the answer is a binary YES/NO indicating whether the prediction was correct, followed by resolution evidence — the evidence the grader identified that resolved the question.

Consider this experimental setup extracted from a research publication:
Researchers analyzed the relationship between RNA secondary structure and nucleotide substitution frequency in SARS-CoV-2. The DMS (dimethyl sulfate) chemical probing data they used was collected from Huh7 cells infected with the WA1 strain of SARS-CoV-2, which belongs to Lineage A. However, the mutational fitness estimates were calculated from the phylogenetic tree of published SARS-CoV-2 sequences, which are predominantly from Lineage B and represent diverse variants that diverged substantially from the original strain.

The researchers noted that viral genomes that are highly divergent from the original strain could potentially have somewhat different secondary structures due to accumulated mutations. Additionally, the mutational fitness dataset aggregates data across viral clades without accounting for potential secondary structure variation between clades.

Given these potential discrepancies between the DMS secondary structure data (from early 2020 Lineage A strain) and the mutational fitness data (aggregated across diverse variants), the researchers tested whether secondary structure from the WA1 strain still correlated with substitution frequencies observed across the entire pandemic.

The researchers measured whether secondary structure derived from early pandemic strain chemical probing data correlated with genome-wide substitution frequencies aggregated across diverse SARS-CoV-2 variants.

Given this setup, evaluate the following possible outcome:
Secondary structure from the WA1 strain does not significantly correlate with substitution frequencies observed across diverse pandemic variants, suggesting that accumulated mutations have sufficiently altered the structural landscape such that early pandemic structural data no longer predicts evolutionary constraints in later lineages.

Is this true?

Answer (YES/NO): NO